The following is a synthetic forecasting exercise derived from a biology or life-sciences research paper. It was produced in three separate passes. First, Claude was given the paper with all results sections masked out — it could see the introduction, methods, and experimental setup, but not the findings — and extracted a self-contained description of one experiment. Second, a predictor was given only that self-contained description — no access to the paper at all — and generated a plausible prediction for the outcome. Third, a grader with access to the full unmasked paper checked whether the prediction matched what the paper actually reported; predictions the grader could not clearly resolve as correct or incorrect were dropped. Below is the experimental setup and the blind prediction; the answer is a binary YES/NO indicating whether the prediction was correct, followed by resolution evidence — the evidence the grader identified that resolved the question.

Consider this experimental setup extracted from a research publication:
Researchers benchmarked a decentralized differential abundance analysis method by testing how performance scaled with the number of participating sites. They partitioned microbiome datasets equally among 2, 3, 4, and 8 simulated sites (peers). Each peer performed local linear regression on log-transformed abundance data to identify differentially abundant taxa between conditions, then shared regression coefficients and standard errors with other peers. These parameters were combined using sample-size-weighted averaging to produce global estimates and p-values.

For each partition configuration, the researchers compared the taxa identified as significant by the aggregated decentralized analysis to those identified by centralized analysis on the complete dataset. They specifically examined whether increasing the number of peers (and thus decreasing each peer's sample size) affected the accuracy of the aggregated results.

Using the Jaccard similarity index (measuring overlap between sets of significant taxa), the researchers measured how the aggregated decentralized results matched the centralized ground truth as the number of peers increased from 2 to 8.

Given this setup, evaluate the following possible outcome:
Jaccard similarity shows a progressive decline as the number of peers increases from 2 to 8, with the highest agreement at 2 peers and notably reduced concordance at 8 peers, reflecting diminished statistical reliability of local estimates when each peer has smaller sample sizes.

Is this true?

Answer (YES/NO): NO